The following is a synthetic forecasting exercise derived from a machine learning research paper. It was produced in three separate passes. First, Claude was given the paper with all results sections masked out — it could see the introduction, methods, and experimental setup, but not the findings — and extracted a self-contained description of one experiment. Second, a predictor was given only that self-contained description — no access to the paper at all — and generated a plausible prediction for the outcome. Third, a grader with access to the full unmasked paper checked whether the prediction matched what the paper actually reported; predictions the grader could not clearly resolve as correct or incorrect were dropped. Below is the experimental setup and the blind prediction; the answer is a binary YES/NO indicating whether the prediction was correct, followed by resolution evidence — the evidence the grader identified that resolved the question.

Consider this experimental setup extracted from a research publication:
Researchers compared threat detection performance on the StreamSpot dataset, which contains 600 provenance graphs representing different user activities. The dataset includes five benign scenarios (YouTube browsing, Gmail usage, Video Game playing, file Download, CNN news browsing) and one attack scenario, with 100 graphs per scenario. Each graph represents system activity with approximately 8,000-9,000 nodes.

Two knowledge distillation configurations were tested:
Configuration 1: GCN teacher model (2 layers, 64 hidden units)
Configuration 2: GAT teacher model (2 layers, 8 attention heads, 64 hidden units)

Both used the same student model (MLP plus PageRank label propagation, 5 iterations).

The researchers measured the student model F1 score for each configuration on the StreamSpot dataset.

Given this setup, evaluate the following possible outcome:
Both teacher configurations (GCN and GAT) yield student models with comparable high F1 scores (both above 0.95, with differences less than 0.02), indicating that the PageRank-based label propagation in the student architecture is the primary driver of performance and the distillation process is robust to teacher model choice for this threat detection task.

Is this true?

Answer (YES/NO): YES